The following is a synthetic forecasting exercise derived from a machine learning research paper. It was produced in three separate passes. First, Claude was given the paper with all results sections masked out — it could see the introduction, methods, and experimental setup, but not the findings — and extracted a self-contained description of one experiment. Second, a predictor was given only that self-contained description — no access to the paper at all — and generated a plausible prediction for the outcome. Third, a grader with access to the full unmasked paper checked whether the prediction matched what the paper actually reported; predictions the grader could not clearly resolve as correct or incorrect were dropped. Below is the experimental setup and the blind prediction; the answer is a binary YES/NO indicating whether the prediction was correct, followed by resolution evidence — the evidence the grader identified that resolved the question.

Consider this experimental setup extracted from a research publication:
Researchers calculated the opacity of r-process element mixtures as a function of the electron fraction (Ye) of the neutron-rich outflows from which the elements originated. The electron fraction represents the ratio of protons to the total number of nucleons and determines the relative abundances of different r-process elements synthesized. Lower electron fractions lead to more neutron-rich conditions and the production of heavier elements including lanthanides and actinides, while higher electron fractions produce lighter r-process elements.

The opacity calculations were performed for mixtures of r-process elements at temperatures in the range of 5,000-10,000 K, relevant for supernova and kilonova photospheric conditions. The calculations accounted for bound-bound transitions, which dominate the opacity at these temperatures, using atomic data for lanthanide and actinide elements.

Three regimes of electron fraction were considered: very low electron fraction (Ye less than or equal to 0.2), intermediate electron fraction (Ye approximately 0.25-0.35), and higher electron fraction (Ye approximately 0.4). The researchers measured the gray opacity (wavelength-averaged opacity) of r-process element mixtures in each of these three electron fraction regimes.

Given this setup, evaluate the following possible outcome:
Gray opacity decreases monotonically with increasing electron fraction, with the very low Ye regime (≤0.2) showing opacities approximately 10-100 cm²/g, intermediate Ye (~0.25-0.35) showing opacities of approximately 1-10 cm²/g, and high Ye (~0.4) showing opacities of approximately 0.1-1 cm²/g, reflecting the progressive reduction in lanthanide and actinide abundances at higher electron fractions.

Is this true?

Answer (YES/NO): YES